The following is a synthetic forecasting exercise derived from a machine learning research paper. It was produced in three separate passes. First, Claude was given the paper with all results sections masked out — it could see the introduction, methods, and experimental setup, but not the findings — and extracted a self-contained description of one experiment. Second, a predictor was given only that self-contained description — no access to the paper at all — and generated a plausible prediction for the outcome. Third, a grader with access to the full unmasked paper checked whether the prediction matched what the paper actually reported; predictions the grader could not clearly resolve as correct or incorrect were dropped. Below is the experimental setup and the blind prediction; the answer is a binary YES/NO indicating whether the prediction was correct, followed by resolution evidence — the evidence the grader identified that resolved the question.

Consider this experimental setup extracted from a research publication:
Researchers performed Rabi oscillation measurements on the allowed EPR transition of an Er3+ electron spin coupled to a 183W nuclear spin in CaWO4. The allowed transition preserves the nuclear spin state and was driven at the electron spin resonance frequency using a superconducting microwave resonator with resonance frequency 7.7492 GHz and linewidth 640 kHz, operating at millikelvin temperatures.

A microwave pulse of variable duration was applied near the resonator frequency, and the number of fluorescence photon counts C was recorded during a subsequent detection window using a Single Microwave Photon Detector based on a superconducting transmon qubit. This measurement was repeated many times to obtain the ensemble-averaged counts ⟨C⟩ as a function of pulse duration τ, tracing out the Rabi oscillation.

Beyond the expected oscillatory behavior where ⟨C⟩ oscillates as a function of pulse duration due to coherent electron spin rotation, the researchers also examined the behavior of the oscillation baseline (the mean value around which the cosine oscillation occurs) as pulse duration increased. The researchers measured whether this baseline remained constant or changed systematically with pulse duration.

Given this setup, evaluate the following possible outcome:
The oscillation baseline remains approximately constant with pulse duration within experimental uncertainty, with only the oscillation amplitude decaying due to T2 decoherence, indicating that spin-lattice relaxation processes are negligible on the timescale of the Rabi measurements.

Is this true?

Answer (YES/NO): NO